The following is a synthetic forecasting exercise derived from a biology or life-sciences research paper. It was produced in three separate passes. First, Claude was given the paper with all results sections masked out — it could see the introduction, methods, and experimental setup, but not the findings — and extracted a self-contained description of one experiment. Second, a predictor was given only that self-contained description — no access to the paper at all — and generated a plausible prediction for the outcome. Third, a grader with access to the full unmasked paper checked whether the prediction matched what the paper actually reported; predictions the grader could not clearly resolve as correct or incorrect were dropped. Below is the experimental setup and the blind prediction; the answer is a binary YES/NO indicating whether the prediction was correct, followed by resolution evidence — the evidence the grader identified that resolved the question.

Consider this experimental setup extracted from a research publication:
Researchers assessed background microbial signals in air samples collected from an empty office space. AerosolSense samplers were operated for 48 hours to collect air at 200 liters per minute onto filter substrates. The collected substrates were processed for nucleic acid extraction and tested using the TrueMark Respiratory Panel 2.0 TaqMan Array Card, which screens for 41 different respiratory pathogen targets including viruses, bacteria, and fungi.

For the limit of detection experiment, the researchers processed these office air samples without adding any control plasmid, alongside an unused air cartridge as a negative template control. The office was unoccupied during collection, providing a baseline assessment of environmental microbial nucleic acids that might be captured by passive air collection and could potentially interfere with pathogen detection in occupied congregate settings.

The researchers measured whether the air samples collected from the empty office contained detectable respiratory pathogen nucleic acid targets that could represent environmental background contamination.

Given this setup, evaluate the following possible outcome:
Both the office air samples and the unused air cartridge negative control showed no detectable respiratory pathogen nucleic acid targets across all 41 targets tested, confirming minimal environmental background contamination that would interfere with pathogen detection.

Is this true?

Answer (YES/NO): NO